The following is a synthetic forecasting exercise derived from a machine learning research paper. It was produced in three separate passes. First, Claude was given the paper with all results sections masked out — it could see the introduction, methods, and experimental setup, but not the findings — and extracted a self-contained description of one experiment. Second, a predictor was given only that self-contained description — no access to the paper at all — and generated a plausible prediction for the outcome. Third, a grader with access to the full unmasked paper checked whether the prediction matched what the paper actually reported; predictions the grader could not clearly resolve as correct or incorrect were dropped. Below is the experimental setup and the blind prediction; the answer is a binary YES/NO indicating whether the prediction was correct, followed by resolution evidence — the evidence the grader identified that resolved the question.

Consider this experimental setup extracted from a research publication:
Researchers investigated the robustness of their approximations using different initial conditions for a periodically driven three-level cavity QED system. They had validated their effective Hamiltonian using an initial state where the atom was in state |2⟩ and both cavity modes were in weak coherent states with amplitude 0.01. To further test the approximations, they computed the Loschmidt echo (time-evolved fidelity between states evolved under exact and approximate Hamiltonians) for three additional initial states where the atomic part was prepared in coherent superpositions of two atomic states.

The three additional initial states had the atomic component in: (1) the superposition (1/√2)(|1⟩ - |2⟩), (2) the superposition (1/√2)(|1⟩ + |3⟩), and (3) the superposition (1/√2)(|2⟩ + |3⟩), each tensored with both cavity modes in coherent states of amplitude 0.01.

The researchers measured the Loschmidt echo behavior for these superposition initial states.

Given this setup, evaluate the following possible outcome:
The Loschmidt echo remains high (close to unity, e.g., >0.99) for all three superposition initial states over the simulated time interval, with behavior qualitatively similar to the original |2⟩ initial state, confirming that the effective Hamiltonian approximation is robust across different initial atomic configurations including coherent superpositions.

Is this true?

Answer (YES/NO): YES